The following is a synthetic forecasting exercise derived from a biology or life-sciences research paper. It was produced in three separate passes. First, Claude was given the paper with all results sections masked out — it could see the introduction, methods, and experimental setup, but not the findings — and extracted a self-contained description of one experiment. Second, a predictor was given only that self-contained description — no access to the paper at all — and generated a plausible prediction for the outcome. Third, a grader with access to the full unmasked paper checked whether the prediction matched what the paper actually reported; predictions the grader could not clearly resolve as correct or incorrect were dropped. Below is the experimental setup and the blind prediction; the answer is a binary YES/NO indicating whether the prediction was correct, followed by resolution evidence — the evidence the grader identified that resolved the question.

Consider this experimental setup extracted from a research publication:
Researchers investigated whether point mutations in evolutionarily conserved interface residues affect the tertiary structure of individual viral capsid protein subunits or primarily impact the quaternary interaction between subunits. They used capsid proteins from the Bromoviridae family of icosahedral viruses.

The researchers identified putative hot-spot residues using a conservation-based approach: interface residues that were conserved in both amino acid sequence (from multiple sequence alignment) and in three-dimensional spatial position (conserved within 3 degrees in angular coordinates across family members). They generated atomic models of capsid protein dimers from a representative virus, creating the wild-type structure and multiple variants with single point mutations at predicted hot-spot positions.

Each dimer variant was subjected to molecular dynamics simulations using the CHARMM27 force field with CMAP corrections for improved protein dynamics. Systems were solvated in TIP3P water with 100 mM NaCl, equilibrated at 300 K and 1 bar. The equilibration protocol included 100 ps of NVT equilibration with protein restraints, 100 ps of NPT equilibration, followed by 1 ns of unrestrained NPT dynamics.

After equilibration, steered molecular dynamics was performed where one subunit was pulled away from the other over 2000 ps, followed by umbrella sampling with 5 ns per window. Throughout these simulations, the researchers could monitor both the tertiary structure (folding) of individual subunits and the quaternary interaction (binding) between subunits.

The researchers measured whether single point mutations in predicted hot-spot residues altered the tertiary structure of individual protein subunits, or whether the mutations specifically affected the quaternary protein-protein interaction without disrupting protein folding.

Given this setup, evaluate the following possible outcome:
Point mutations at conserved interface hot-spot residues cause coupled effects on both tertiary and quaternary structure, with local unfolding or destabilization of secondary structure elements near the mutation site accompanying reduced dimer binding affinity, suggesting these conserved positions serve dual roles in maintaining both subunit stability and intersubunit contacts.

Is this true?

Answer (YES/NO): NO